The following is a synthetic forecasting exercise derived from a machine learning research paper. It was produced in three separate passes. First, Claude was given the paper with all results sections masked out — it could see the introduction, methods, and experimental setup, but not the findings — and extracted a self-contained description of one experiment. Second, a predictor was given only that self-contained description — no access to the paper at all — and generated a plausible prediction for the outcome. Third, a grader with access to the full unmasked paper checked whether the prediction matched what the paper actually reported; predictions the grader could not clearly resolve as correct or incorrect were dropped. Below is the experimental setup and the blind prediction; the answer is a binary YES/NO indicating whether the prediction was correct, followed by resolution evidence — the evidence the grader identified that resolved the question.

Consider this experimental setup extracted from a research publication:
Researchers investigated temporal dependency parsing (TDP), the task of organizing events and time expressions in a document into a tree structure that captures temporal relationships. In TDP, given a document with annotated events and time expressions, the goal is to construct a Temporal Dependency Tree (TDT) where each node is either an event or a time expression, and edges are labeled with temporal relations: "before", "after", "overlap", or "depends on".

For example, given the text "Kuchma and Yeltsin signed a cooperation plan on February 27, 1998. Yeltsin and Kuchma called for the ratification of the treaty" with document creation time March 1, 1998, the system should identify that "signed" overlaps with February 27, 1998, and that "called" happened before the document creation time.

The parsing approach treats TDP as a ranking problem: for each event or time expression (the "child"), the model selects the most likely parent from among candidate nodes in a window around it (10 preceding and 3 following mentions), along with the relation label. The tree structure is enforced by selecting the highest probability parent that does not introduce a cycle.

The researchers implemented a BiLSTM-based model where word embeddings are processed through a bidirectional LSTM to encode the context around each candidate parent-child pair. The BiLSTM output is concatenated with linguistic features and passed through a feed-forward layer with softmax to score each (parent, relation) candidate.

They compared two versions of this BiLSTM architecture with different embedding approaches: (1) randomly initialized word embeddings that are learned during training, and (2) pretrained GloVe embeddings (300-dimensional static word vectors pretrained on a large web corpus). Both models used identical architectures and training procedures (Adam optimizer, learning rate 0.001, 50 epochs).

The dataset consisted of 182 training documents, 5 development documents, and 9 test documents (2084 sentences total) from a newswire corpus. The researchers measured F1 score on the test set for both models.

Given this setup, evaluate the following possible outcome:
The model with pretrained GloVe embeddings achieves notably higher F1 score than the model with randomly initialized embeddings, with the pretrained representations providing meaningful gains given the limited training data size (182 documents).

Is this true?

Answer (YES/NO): NO